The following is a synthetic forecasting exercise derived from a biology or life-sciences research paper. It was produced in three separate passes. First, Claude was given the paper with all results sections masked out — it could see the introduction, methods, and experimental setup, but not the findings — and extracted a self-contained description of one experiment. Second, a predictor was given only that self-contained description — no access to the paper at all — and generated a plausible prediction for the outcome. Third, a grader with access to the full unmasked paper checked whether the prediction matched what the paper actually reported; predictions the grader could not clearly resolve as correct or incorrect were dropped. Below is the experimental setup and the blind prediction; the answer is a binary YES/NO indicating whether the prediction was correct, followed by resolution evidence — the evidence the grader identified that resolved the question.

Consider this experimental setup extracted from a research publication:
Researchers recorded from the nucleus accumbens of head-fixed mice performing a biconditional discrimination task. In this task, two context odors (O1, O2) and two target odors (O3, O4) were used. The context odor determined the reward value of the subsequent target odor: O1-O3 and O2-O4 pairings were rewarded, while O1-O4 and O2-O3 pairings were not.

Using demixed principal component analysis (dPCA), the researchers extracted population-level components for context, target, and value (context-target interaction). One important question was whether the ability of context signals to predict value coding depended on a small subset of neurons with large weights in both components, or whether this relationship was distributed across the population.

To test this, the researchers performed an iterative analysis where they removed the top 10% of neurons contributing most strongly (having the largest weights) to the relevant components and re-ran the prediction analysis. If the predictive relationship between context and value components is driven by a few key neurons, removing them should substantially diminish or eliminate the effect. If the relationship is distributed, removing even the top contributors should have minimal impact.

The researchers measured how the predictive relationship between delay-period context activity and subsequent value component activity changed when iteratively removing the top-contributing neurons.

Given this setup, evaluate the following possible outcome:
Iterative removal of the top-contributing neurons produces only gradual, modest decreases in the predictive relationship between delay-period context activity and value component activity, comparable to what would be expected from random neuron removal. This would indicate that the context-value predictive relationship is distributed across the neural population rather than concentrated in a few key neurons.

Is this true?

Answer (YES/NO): NO